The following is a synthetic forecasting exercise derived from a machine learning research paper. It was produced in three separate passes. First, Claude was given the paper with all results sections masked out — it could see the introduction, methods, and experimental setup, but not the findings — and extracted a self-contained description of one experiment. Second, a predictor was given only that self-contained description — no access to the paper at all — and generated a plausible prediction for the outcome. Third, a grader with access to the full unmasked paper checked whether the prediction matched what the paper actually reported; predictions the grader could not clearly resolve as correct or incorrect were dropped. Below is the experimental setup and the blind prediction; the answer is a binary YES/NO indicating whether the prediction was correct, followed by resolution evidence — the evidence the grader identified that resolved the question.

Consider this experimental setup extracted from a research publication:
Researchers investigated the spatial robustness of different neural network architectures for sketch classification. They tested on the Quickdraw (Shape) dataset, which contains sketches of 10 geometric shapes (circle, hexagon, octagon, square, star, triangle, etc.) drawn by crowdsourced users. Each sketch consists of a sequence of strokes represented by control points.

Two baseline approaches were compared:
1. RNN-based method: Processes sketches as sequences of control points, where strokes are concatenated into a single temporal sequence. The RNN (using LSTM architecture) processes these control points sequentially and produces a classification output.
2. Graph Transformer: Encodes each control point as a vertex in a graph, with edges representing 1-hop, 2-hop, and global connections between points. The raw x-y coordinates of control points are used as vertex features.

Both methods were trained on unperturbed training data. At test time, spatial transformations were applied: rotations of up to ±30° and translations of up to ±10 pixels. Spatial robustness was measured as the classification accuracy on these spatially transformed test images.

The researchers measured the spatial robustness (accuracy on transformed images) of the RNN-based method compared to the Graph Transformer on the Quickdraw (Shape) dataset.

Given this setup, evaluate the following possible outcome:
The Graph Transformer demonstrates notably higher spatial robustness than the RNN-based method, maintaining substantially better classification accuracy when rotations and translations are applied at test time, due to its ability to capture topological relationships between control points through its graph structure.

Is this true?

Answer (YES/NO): NO